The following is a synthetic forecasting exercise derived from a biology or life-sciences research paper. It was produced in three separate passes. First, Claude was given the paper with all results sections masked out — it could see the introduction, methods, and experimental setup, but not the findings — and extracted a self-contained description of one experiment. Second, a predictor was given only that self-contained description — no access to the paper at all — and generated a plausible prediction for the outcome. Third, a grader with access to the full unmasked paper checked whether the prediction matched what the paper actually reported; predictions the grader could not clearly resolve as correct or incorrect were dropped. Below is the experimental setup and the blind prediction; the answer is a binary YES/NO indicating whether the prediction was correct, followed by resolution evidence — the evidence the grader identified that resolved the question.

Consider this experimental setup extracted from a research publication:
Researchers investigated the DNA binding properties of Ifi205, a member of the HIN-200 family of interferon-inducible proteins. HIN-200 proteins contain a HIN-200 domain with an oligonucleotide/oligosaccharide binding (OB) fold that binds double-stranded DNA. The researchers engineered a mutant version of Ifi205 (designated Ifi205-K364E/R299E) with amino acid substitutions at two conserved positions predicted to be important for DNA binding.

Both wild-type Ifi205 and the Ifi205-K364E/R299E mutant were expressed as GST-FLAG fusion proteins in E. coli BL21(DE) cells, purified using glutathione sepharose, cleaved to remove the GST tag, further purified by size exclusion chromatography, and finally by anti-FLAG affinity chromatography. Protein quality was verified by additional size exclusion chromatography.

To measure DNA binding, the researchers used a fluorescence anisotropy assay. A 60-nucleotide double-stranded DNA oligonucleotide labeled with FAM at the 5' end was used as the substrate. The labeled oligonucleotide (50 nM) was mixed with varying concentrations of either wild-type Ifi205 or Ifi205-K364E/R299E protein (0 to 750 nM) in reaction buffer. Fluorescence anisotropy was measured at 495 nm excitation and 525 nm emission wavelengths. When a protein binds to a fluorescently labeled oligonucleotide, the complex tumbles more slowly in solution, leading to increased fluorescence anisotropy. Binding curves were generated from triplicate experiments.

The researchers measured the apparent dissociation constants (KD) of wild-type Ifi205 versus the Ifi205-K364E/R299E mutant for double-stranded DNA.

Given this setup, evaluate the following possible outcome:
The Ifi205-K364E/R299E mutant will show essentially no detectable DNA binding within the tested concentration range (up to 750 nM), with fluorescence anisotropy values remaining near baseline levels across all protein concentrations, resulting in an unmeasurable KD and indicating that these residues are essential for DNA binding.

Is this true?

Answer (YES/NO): NO